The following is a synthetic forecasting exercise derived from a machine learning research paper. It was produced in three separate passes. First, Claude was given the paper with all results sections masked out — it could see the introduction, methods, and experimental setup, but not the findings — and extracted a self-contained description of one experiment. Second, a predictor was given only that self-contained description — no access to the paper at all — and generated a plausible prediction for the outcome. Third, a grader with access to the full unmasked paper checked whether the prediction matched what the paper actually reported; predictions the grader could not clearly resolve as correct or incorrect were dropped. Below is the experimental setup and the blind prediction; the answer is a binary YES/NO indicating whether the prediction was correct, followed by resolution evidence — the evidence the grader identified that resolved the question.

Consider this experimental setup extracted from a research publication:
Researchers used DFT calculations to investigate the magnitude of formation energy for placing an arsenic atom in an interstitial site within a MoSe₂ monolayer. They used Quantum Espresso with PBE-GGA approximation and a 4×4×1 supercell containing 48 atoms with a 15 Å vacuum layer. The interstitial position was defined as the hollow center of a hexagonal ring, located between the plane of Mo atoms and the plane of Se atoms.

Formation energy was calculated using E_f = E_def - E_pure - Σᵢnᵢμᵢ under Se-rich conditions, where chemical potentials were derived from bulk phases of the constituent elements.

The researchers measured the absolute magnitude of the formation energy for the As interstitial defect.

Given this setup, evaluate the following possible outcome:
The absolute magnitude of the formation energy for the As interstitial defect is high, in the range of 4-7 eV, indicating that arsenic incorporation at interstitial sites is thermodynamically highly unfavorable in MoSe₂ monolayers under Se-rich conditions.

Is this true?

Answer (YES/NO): NO